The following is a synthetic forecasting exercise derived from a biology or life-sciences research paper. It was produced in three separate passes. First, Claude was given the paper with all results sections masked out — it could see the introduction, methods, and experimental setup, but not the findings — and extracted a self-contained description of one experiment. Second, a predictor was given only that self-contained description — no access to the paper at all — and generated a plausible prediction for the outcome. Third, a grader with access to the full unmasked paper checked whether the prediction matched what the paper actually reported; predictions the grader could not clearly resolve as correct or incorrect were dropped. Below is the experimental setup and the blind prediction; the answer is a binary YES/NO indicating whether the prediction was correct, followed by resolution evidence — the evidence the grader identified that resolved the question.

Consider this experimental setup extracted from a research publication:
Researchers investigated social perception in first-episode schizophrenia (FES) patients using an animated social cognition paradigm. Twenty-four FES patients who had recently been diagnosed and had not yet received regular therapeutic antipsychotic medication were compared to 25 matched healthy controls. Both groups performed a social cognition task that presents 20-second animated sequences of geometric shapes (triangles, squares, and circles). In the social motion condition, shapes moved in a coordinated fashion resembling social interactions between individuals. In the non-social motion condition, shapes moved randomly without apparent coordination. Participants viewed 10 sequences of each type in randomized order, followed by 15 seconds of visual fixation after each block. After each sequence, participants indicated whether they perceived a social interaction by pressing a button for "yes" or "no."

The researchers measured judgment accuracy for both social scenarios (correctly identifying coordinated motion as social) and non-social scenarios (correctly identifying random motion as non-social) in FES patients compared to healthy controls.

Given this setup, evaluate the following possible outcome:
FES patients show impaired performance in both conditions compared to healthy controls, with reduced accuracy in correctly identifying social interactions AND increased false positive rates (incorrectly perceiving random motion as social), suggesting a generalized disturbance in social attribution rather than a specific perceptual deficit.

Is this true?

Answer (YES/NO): NO